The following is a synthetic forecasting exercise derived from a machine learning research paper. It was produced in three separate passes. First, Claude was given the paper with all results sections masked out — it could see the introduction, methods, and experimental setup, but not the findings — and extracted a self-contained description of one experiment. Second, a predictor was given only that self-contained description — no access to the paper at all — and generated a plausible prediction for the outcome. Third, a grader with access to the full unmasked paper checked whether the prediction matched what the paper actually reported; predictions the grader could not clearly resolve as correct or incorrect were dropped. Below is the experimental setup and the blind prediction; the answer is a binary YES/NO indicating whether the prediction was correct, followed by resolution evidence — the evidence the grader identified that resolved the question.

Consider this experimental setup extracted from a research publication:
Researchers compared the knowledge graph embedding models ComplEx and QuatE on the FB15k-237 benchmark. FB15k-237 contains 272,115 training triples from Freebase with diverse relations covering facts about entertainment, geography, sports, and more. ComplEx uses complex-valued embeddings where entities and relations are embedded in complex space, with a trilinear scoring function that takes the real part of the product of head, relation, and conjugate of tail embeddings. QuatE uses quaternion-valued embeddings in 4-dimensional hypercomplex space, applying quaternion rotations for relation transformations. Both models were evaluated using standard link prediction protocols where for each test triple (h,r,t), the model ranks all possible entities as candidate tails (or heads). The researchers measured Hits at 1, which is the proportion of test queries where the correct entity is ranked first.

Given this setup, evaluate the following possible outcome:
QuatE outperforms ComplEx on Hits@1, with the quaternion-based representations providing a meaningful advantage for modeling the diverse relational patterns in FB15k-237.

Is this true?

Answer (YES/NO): NO